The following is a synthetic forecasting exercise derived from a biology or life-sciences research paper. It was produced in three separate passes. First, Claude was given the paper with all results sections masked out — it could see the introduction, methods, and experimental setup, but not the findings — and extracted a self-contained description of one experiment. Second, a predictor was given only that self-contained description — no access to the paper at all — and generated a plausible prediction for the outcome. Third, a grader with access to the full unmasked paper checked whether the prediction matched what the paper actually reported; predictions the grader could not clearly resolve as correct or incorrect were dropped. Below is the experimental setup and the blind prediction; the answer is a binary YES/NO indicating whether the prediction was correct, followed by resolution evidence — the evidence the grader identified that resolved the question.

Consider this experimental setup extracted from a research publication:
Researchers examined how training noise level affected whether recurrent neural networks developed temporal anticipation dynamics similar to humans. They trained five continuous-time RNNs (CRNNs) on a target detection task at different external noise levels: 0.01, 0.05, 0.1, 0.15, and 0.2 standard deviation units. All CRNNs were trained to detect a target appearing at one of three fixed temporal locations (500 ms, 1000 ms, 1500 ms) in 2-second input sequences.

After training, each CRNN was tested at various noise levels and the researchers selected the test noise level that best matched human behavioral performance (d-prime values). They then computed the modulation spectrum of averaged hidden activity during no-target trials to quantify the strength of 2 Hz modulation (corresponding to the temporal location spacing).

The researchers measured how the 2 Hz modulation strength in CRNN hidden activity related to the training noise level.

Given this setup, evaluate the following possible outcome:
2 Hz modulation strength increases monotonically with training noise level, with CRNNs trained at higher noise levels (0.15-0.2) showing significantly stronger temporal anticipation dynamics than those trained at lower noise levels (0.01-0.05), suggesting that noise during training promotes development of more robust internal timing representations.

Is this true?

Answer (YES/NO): NO